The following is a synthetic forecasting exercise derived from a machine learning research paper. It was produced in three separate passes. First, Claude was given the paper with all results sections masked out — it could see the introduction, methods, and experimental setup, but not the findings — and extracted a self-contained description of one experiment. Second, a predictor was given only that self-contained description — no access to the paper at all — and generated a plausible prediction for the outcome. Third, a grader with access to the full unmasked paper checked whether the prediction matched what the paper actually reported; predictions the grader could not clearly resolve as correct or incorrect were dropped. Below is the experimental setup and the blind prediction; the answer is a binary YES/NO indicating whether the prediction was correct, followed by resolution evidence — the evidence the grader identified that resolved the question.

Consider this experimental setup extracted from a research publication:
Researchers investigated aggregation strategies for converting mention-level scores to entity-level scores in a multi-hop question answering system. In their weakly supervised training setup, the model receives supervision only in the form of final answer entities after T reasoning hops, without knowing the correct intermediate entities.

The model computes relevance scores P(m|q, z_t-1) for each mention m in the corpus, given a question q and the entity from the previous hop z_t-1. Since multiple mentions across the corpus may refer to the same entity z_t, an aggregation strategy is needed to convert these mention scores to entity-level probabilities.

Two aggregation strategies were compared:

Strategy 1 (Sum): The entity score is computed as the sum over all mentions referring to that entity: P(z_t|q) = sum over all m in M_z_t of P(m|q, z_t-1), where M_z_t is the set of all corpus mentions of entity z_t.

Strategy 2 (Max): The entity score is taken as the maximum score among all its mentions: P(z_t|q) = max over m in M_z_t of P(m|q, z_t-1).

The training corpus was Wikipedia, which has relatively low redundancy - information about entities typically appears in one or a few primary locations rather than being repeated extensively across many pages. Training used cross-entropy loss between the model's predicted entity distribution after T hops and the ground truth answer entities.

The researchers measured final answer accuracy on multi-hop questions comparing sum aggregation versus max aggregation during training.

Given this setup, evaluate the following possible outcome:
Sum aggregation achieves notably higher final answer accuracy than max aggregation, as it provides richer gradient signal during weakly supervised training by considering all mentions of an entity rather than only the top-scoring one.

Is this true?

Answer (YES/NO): NO